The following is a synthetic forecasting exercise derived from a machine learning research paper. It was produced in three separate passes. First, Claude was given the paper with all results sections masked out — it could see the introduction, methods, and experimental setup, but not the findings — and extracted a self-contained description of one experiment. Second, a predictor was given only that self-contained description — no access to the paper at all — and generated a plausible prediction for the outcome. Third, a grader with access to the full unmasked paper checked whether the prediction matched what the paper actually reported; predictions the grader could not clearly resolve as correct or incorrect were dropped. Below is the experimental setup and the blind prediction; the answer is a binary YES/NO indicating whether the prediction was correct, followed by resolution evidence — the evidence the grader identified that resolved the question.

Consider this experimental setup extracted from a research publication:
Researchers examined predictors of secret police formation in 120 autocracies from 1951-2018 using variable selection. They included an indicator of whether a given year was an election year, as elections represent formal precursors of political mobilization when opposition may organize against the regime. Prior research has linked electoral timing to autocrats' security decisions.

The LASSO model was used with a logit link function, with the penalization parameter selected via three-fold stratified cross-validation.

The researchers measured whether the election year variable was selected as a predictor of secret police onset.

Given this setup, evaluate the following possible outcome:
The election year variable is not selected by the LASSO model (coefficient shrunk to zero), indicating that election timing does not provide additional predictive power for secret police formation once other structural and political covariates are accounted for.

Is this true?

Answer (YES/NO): YES